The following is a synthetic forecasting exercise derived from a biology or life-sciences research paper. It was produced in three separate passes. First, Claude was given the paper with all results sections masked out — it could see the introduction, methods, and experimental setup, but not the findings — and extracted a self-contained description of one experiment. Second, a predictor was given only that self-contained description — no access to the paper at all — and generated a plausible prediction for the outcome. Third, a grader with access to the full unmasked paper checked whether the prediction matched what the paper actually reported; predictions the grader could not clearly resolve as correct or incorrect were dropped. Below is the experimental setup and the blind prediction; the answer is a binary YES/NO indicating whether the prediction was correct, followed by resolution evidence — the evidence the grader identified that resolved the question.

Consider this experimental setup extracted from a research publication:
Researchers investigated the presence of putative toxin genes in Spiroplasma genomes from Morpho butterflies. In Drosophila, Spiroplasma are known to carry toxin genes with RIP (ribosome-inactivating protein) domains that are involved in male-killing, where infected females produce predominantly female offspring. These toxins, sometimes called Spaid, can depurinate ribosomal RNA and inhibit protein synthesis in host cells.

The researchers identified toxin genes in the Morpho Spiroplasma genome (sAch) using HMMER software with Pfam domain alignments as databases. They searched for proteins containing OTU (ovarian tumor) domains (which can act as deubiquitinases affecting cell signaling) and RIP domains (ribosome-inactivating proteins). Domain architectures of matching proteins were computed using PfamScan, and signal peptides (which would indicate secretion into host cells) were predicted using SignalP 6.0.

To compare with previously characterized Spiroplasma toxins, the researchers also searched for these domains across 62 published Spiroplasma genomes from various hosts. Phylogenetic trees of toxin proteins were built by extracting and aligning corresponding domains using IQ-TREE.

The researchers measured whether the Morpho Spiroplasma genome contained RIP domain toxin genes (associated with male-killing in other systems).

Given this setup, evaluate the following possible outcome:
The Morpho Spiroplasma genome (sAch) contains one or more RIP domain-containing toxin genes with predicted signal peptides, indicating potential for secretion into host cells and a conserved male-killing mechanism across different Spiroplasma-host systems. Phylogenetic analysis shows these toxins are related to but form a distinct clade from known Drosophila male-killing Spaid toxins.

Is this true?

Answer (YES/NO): NO